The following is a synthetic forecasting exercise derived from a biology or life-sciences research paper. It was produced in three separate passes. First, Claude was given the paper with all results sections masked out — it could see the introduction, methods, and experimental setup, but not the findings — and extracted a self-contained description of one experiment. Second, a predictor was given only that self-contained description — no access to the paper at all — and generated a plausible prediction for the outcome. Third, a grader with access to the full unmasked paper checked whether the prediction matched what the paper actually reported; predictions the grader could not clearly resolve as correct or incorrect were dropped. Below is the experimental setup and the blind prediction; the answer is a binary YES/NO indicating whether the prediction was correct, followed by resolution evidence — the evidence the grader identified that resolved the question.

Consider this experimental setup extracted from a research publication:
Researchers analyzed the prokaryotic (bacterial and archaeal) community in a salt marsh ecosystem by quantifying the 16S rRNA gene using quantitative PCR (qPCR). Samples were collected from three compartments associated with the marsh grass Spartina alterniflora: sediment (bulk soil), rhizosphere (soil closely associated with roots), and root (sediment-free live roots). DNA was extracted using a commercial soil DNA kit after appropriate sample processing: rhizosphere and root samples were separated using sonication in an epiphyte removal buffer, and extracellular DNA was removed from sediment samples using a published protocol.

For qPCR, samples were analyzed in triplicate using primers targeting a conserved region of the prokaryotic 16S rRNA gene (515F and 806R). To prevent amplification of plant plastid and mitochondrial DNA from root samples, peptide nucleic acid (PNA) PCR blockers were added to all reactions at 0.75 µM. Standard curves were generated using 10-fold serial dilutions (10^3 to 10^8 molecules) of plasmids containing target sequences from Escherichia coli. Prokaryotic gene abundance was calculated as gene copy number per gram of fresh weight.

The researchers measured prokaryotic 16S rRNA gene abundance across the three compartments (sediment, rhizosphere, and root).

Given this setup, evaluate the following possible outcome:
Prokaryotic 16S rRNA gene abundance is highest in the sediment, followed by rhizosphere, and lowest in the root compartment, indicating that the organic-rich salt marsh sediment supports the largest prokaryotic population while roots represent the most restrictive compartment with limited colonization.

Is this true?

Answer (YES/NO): YES